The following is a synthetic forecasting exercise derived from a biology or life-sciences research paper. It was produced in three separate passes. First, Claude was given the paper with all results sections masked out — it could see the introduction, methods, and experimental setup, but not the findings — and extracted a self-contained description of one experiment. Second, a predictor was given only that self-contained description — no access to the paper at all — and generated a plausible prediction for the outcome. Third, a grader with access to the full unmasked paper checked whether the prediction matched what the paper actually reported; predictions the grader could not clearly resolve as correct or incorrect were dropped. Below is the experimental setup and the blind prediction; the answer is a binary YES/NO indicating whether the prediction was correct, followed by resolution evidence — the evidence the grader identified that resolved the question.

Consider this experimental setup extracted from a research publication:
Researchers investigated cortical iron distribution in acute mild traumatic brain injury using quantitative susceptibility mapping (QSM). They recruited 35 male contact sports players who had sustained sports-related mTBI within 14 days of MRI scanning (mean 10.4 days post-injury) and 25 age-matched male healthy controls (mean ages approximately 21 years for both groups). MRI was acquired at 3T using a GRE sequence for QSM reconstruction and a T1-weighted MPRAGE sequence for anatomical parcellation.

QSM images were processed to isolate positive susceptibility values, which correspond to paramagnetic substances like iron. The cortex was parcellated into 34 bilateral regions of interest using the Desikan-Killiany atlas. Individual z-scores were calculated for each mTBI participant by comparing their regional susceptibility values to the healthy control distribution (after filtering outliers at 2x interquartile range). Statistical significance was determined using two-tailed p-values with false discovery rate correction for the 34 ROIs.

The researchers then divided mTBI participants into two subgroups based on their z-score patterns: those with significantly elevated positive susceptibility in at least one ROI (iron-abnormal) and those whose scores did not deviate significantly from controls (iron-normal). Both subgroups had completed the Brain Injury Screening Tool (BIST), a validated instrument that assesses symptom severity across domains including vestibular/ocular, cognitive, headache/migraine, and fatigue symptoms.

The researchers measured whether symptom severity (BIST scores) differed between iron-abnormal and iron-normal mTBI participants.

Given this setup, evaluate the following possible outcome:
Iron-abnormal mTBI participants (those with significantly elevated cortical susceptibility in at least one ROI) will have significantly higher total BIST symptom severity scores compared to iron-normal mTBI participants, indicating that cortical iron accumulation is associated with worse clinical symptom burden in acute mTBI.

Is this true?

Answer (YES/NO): YES